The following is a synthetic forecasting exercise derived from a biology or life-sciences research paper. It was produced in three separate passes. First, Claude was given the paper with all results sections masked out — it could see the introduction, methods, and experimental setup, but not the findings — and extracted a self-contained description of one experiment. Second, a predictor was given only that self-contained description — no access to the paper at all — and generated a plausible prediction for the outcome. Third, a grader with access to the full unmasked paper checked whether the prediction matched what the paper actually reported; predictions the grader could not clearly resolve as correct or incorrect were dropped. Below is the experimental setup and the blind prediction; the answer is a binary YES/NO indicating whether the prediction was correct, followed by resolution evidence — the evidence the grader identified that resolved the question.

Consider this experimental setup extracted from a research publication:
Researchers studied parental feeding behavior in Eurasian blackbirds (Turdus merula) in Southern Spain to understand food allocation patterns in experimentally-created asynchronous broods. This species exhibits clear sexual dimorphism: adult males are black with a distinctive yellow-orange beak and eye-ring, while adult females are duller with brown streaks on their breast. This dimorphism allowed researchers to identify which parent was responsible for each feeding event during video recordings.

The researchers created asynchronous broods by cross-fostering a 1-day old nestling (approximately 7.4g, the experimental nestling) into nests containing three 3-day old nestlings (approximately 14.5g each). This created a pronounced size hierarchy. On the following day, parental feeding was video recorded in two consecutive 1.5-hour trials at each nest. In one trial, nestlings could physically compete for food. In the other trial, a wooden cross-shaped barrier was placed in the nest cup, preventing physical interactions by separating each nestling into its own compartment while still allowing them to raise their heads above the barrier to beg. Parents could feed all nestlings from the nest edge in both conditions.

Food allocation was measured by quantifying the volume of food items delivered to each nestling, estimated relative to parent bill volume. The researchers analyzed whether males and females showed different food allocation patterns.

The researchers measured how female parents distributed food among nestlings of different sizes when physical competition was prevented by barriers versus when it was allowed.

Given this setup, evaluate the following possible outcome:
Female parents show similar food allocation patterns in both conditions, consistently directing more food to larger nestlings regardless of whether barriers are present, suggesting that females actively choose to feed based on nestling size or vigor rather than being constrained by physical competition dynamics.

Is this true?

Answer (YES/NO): NO